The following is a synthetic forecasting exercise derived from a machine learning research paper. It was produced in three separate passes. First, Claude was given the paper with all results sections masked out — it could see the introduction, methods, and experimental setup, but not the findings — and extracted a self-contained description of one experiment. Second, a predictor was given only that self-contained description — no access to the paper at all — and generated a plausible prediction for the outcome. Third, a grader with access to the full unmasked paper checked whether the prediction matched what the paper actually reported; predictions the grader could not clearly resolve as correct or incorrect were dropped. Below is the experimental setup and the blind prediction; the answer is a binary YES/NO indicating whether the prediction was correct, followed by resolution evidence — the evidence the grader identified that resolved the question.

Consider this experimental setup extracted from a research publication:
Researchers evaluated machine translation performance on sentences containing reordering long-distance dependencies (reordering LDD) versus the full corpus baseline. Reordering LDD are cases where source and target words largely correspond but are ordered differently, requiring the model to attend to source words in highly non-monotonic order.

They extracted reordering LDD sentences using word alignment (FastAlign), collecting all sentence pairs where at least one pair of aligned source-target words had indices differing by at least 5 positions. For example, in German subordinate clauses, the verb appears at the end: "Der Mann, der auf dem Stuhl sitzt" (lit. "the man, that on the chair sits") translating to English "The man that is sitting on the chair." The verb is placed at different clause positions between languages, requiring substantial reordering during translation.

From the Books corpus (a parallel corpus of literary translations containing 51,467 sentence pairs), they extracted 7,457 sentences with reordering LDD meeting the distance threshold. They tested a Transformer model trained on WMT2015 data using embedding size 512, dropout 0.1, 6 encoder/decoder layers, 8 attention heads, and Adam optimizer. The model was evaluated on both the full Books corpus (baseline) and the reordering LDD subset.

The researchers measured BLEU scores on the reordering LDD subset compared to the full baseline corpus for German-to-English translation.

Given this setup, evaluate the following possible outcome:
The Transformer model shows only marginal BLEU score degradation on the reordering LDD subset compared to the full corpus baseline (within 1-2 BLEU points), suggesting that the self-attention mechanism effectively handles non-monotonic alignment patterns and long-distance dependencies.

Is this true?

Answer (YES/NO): NO